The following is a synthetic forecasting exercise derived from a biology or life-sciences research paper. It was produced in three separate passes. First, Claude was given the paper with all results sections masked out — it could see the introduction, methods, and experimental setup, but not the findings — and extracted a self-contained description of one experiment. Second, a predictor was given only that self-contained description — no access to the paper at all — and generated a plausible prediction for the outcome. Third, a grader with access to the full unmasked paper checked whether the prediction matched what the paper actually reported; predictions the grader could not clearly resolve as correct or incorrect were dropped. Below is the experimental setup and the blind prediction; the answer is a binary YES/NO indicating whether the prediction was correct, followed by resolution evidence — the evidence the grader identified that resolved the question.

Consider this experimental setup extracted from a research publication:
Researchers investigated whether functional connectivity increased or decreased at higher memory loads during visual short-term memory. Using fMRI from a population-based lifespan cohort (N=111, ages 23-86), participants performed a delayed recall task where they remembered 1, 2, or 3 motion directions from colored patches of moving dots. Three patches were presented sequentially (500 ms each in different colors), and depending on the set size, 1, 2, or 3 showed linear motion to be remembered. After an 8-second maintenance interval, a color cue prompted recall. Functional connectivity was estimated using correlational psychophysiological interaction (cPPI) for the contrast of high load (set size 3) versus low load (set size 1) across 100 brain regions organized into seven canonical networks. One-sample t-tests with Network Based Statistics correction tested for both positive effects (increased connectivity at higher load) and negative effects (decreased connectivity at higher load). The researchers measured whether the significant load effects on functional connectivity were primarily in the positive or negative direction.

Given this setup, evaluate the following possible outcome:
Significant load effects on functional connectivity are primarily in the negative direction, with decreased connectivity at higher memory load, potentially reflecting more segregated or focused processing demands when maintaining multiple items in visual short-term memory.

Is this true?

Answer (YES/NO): NO